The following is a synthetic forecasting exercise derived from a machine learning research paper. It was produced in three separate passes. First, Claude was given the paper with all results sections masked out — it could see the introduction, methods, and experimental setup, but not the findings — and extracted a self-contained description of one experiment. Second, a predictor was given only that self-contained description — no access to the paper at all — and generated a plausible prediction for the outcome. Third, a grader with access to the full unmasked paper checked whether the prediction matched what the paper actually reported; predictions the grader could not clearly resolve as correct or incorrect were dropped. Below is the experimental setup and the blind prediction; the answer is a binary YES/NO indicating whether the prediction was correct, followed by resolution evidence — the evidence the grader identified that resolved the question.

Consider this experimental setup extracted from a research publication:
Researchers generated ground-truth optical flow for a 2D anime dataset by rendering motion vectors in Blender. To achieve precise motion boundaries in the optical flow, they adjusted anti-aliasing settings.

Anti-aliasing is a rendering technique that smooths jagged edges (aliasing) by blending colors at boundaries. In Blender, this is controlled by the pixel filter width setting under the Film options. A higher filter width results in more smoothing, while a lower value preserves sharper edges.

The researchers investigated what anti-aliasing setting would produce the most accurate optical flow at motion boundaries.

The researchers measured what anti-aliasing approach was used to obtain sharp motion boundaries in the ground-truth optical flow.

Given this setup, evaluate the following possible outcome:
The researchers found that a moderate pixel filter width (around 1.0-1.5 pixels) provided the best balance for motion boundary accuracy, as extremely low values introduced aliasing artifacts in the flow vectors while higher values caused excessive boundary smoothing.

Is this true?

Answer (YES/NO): NO